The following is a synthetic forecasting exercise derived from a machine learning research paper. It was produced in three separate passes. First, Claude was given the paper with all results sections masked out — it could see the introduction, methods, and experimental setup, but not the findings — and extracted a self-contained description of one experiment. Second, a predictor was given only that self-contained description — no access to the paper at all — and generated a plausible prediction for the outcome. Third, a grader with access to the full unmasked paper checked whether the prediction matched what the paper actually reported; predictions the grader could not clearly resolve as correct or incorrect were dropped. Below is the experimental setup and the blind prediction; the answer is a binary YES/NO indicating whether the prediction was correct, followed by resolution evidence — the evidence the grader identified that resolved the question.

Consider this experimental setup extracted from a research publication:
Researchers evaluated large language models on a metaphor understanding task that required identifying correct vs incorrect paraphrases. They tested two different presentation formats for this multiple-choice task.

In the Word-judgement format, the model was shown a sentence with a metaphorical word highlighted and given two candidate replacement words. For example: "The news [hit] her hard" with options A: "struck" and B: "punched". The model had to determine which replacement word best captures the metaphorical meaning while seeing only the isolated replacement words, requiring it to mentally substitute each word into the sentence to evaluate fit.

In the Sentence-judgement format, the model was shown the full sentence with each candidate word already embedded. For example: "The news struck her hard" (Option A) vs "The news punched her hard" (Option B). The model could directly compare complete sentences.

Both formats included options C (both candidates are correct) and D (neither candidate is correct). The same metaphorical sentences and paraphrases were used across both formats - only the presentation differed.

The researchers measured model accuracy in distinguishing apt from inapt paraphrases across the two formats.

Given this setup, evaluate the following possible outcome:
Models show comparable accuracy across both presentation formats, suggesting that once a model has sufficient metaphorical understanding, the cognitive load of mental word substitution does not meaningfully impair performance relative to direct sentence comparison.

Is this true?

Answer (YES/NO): NO